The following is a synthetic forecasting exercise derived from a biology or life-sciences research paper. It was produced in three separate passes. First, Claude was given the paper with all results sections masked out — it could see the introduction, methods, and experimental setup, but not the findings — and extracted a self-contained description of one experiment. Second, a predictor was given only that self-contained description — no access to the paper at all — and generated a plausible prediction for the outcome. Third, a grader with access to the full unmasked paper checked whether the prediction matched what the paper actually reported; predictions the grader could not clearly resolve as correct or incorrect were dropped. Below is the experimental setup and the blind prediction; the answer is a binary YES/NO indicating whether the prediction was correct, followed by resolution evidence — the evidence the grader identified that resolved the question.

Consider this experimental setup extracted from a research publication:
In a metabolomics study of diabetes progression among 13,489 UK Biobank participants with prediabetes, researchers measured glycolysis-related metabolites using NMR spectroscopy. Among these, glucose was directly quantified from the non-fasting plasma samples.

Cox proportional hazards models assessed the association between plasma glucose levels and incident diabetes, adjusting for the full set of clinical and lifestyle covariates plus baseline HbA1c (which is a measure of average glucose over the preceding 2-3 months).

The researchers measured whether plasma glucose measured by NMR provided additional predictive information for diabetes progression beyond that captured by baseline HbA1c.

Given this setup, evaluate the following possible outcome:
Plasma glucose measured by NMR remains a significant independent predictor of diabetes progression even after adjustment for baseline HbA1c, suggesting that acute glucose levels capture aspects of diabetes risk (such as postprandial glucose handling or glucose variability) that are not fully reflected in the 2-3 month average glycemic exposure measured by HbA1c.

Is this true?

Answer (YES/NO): YES